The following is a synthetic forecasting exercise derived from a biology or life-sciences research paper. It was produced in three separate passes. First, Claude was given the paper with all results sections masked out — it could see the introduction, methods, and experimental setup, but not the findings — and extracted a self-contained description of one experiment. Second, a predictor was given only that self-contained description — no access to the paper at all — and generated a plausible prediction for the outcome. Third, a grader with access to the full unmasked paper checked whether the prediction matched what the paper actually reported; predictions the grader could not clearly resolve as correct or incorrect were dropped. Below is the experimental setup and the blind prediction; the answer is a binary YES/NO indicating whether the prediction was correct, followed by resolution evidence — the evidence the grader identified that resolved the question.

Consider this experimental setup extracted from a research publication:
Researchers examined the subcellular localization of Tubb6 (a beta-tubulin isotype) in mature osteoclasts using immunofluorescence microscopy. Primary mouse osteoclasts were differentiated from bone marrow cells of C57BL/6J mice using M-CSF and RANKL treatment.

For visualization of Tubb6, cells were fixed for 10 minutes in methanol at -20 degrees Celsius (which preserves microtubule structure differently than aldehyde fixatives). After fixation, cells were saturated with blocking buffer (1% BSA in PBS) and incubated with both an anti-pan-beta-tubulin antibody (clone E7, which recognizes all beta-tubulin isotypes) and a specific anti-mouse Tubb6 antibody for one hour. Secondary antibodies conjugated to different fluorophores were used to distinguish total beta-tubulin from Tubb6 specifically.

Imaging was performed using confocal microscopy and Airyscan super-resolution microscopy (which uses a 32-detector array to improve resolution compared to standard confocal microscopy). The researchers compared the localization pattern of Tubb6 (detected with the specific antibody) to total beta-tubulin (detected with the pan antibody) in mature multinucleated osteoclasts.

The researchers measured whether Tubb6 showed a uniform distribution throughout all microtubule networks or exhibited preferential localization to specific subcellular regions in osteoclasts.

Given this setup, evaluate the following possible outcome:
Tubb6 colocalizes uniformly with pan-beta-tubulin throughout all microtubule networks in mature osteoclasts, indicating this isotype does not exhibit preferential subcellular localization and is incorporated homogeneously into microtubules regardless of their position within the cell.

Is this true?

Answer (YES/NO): YES